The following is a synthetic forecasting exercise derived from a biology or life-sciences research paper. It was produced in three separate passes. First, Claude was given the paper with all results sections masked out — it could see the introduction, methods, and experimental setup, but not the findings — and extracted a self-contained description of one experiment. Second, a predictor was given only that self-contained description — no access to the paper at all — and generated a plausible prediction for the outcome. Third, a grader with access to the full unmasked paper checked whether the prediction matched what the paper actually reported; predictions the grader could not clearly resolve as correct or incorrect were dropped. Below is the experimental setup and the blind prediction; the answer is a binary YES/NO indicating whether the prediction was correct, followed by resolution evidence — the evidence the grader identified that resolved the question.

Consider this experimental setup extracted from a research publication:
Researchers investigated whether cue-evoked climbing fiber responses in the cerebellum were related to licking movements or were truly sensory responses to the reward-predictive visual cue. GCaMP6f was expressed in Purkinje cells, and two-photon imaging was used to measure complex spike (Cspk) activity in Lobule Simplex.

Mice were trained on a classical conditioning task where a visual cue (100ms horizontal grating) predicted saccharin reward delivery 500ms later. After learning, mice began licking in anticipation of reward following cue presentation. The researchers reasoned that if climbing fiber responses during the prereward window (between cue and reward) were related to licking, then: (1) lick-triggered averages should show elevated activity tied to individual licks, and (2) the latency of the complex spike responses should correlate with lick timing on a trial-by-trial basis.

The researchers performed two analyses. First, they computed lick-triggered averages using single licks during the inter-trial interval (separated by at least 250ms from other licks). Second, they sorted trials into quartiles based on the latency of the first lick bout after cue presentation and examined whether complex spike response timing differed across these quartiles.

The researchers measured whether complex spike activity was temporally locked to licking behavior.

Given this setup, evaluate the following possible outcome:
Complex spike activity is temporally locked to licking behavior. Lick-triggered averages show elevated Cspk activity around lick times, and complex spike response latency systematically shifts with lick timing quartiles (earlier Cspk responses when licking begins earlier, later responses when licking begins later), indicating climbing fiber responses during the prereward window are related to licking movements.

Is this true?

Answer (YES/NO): NO